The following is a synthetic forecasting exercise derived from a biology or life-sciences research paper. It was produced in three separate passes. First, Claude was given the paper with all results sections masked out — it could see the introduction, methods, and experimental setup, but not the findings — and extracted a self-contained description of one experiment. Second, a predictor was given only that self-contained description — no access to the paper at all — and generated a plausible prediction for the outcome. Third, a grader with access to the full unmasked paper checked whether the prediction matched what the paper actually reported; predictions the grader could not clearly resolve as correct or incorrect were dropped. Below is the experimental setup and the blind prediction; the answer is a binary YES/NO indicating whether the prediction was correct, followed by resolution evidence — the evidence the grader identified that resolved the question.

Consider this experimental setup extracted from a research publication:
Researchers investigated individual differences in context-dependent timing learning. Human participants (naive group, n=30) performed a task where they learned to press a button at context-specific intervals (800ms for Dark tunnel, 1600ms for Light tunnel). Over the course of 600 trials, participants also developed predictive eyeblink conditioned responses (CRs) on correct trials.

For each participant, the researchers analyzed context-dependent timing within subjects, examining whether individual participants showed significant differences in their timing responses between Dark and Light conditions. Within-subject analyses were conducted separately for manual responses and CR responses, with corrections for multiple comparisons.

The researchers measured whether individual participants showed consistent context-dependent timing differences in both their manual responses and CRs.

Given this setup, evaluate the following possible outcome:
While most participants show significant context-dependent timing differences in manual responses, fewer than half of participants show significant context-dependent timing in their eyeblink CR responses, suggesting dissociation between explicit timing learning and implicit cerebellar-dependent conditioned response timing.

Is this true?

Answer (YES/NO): NO